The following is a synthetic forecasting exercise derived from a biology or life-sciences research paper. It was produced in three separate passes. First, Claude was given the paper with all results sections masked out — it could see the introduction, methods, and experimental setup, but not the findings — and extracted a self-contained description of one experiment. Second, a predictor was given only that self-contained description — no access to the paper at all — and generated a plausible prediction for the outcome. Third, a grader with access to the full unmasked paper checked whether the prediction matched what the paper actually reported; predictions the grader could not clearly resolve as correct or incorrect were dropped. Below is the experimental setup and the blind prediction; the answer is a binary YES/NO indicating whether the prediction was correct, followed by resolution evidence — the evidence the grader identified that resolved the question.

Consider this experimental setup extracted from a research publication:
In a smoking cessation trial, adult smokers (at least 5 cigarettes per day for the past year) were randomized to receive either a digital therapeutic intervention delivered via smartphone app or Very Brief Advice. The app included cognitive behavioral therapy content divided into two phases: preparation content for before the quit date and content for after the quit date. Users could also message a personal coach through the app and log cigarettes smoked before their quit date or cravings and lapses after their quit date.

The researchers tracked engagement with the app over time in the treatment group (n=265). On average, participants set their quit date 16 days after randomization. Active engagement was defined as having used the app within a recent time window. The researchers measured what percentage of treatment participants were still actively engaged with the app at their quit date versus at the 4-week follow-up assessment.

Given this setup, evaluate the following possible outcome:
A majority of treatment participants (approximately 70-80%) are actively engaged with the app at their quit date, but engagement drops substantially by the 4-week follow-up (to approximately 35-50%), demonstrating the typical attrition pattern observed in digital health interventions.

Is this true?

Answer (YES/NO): NO